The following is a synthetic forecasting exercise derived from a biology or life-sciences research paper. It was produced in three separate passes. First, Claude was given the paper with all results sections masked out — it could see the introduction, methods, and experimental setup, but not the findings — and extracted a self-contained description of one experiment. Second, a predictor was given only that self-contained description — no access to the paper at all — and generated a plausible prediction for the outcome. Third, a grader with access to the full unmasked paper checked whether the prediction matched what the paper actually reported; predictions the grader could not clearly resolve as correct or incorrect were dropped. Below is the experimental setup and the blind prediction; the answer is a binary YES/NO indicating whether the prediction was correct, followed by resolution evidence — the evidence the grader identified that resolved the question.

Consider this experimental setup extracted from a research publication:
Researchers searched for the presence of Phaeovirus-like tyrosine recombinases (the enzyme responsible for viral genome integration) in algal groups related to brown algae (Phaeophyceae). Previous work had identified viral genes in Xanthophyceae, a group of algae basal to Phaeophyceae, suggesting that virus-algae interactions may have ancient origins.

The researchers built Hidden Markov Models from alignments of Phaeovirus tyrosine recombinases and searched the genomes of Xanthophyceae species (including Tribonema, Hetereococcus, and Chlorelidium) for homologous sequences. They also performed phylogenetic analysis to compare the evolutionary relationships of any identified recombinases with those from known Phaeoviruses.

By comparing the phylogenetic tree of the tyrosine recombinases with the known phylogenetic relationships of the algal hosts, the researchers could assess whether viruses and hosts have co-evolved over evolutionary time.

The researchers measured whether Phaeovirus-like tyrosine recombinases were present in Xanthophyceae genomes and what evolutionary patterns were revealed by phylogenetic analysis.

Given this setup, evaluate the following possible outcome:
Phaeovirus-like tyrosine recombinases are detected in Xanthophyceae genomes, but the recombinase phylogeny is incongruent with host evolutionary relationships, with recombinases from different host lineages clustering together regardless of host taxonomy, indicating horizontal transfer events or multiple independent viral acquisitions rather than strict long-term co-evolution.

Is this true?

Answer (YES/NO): NO